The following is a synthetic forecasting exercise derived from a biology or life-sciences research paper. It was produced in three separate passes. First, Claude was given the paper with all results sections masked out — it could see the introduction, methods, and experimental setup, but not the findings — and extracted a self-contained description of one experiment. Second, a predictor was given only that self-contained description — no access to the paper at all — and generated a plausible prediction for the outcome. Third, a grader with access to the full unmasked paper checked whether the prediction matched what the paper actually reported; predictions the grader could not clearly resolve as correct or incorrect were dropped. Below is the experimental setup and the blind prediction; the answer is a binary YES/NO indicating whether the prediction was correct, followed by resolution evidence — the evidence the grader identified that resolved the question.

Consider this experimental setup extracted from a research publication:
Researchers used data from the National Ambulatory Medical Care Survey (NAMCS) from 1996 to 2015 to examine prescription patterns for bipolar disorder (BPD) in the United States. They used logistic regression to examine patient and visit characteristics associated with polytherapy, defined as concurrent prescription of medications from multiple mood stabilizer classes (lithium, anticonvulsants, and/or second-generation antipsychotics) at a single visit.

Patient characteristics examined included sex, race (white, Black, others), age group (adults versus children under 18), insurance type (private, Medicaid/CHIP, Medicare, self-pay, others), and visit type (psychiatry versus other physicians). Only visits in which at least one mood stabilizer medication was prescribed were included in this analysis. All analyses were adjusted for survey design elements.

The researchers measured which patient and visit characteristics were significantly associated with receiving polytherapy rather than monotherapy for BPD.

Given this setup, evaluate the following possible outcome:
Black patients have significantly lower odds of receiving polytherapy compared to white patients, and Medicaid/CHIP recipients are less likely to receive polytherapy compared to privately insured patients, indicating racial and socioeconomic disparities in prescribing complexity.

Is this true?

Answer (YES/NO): NO